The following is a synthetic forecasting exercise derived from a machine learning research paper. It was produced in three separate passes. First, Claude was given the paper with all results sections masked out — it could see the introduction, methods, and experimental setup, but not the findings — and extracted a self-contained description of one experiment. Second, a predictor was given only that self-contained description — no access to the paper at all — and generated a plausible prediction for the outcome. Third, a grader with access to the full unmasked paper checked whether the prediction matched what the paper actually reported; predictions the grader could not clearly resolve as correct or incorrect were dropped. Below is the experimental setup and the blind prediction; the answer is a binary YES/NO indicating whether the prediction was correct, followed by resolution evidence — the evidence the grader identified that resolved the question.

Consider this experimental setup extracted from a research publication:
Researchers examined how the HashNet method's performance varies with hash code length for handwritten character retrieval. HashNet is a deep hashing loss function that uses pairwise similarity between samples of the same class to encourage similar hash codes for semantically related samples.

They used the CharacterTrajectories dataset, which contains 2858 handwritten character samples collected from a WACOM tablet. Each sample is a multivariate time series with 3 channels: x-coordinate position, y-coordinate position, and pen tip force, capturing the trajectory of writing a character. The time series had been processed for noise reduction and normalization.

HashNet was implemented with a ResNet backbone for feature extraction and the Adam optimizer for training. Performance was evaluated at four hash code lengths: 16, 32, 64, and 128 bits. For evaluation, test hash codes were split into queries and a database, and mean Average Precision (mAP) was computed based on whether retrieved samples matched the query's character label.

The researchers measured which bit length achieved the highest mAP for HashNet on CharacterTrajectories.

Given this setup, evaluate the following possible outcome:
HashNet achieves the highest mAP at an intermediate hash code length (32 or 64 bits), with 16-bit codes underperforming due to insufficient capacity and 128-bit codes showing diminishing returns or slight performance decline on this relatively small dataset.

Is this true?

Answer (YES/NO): NO